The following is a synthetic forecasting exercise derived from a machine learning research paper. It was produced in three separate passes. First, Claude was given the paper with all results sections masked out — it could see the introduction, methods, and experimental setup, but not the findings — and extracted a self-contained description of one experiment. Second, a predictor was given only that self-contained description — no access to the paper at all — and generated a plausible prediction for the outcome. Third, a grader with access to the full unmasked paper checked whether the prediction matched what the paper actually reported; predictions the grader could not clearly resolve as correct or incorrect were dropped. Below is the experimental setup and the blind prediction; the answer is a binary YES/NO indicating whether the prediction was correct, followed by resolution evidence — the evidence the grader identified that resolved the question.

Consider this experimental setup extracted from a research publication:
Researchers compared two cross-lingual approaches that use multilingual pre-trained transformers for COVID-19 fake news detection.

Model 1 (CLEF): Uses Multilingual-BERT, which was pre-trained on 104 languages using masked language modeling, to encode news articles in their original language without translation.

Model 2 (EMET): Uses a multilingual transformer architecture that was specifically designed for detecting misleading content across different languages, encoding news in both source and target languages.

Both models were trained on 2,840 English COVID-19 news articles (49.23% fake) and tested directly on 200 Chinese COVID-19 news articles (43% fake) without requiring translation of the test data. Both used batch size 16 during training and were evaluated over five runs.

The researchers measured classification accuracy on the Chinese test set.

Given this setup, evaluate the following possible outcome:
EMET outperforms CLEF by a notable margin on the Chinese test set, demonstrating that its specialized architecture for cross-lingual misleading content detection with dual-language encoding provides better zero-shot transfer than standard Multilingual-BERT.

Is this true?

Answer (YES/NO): NO